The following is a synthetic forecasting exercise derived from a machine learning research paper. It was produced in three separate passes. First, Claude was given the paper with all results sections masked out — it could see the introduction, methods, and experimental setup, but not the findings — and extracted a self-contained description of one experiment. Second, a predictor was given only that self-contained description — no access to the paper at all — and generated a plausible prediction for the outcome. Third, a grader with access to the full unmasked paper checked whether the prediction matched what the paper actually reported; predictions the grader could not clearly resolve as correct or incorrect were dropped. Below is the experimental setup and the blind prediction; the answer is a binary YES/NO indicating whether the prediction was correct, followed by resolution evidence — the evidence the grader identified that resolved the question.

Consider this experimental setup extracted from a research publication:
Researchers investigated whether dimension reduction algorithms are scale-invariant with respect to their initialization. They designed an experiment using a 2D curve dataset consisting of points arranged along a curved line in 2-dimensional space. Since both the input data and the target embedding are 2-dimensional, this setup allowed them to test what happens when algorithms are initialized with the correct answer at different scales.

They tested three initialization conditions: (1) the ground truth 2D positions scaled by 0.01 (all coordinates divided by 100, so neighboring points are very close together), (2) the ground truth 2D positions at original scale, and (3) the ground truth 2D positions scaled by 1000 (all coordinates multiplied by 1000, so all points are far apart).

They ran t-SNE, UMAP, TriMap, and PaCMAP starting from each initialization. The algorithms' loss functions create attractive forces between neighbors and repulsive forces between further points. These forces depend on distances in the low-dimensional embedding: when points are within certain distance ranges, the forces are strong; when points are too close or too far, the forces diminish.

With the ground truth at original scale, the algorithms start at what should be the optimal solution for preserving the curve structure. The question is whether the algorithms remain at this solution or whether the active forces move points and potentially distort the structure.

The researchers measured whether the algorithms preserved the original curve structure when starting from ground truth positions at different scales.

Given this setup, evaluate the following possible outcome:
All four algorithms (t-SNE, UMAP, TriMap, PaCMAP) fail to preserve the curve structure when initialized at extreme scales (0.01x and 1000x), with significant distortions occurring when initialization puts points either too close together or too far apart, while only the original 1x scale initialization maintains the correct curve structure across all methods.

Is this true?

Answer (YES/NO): NO